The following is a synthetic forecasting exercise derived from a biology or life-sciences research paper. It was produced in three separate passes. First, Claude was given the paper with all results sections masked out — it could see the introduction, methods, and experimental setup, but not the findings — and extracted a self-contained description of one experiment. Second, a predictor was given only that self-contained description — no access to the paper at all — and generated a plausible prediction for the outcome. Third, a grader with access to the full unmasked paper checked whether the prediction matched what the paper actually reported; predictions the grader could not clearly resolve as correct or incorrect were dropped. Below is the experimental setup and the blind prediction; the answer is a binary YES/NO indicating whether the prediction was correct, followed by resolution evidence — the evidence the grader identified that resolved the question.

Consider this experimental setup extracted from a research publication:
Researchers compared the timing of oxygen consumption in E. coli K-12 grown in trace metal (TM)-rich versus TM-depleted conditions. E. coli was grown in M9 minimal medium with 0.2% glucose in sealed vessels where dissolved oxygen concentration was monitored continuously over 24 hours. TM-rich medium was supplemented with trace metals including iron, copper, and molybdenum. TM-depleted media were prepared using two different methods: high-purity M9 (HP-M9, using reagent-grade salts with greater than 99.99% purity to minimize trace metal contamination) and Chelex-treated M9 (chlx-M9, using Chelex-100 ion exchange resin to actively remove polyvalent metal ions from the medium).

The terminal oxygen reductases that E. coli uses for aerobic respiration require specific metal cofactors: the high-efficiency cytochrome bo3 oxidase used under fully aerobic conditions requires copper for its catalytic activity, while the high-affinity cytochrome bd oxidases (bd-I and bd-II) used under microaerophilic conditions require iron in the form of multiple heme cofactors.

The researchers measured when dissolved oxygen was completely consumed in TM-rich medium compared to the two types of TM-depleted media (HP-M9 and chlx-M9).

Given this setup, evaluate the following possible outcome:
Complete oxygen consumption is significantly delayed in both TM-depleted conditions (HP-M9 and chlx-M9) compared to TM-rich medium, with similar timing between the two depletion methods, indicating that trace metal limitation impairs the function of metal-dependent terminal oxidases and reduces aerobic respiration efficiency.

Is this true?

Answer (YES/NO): NO